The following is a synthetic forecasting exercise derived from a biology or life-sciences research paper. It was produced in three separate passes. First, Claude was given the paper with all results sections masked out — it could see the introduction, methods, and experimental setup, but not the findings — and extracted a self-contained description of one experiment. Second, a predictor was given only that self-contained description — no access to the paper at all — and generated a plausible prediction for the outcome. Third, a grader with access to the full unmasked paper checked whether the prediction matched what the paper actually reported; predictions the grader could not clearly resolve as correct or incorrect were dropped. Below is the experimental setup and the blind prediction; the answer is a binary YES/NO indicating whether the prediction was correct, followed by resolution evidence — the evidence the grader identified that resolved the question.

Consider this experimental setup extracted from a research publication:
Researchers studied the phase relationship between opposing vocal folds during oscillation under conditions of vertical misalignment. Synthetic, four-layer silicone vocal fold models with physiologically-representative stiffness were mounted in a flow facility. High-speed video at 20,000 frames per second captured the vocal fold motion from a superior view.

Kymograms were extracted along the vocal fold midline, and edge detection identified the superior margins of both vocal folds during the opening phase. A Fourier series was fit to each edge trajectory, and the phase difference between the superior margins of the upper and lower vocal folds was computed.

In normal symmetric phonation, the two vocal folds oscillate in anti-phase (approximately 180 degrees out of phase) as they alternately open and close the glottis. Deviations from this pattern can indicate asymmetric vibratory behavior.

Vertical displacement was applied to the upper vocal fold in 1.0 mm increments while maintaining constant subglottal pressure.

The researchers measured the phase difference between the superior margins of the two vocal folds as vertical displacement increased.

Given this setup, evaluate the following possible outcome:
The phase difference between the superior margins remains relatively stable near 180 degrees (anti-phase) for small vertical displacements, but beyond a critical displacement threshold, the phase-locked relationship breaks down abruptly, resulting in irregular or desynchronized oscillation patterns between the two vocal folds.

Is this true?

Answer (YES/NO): NO